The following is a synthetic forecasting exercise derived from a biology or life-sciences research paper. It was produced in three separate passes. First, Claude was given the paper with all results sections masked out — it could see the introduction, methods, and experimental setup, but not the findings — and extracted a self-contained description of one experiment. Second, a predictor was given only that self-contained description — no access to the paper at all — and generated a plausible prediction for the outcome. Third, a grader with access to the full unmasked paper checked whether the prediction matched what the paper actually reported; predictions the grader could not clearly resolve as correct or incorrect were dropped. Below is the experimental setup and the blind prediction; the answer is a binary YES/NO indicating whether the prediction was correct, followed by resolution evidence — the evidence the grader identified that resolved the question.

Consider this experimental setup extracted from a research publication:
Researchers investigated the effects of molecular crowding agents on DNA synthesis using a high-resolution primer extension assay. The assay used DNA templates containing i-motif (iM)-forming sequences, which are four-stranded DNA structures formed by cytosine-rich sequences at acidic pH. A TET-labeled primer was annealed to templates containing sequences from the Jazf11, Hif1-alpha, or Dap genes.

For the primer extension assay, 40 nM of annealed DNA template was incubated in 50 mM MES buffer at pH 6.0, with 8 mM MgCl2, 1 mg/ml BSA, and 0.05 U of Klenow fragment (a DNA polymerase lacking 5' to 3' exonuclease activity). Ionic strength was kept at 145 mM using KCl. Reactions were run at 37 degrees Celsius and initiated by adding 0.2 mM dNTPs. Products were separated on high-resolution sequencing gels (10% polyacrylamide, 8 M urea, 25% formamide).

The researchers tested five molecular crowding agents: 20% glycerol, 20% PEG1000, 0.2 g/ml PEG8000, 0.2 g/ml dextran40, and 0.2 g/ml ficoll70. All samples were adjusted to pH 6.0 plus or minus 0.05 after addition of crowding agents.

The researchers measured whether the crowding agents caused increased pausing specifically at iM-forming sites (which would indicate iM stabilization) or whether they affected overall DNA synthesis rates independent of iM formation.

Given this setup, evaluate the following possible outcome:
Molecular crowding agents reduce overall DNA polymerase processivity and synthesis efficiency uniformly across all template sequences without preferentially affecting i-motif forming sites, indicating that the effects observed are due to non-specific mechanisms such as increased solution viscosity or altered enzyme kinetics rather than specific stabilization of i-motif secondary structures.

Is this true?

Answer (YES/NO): NO